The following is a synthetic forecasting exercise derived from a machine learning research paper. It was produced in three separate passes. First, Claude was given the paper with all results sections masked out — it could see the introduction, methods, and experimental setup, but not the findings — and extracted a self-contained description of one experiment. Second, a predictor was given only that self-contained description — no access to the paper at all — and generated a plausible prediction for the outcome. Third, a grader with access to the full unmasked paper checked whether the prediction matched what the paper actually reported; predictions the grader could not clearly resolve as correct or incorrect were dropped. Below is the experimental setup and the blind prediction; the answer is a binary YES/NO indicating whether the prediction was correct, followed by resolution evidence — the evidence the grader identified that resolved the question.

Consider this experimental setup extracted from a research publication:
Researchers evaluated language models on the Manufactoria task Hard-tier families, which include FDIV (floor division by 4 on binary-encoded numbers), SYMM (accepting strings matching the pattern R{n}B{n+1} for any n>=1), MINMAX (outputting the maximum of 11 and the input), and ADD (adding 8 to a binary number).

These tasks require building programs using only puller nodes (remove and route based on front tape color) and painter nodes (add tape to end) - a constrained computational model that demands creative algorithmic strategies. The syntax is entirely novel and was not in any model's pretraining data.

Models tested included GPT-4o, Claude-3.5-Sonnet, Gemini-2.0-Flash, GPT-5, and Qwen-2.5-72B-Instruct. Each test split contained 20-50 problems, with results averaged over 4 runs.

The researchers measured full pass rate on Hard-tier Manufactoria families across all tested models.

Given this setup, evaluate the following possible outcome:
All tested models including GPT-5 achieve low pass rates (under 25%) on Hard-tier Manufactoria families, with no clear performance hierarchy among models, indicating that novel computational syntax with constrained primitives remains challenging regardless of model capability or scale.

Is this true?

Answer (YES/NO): YES